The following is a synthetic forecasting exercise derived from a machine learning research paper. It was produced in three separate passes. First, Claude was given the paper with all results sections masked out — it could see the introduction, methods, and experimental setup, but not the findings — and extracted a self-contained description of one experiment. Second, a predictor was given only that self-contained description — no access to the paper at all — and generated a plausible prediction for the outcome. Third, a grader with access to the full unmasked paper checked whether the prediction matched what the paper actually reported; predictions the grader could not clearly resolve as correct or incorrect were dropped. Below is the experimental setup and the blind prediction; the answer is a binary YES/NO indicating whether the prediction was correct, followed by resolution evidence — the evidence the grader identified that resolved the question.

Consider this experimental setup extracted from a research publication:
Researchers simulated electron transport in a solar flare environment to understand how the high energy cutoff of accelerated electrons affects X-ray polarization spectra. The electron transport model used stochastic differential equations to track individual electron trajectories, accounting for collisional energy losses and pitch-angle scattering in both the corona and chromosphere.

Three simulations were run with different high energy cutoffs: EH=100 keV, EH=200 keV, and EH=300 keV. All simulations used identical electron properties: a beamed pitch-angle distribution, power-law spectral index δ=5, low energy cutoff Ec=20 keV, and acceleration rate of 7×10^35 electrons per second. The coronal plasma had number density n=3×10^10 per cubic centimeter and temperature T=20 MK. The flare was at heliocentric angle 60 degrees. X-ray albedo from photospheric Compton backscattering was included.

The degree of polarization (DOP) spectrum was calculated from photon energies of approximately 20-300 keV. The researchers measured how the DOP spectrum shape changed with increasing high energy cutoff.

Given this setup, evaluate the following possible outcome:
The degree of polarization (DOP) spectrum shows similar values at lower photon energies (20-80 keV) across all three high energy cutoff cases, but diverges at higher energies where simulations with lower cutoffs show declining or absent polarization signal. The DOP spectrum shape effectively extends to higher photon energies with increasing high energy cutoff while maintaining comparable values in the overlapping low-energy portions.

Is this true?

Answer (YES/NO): NO